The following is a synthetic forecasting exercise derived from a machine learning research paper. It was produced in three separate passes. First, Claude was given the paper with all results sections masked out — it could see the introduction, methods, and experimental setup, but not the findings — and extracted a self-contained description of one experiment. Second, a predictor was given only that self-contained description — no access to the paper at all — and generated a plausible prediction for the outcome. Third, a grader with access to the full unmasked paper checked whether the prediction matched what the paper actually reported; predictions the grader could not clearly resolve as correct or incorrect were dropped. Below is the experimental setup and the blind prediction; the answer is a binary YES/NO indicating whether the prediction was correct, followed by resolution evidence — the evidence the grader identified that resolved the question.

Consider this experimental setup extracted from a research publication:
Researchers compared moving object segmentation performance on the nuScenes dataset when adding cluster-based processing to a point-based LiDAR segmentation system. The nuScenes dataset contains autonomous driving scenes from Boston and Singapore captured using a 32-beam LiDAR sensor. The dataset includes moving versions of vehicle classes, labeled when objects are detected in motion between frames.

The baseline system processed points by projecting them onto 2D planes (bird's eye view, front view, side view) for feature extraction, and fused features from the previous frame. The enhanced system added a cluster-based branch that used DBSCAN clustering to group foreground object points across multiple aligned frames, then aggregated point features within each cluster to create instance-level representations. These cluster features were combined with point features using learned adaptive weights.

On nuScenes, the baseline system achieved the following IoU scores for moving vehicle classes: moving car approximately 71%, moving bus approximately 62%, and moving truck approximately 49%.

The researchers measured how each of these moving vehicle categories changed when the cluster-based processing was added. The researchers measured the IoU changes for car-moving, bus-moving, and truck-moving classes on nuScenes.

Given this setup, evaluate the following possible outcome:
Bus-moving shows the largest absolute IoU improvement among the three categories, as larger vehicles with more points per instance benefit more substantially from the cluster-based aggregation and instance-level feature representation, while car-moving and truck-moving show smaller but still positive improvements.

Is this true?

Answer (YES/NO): NO